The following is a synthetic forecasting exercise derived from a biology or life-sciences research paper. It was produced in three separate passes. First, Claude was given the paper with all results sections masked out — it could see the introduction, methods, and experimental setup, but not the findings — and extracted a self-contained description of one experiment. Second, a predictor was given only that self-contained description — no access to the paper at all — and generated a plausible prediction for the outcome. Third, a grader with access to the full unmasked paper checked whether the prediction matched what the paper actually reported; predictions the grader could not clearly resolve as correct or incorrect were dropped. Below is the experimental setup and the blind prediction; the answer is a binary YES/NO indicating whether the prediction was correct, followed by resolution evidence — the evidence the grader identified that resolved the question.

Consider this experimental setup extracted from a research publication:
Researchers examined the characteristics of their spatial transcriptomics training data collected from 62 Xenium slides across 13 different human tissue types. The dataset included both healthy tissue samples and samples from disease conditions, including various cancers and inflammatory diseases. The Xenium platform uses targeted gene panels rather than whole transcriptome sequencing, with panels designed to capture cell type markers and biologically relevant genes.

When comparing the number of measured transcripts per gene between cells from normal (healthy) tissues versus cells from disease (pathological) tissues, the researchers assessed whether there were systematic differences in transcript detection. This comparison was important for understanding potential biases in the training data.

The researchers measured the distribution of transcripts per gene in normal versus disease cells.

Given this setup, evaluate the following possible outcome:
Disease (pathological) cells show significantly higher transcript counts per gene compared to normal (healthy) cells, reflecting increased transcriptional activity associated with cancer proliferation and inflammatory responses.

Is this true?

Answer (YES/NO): NO